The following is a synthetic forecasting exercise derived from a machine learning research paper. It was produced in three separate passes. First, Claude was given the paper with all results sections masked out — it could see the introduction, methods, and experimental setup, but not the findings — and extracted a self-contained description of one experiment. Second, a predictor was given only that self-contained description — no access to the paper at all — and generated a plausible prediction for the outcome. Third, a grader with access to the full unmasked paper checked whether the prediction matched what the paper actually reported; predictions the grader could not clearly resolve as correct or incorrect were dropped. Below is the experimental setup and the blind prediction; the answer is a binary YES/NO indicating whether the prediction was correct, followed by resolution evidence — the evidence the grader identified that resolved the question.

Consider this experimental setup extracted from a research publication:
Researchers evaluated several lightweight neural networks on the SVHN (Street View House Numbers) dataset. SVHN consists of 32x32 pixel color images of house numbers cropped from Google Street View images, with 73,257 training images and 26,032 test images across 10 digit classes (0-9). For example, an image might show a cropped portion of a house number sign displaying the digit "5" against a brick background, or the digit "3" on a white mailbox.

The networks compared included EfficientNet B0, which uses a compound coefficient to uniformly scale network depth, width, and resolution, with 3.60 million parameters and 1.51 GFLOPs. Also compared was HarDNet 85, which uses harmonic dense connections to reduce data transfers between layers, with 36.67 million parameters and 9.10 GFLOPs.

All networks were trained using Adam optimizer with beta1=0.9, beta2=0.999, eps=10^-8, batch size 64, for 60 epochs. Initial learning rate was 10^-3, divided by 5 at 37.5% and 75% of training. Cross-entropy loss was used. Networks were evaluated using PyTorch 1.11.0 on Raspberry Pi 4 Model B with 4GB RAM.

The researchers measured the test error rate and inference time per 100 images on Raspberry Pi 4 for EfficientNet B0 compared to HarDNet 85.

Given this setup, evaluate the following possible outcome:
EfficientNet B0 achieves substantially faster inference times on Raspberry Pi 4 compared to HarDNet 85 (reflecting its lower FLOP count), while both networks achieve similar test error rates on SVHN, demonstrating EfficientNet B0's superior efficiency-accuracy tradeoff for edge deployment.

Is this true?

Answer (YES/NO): NO